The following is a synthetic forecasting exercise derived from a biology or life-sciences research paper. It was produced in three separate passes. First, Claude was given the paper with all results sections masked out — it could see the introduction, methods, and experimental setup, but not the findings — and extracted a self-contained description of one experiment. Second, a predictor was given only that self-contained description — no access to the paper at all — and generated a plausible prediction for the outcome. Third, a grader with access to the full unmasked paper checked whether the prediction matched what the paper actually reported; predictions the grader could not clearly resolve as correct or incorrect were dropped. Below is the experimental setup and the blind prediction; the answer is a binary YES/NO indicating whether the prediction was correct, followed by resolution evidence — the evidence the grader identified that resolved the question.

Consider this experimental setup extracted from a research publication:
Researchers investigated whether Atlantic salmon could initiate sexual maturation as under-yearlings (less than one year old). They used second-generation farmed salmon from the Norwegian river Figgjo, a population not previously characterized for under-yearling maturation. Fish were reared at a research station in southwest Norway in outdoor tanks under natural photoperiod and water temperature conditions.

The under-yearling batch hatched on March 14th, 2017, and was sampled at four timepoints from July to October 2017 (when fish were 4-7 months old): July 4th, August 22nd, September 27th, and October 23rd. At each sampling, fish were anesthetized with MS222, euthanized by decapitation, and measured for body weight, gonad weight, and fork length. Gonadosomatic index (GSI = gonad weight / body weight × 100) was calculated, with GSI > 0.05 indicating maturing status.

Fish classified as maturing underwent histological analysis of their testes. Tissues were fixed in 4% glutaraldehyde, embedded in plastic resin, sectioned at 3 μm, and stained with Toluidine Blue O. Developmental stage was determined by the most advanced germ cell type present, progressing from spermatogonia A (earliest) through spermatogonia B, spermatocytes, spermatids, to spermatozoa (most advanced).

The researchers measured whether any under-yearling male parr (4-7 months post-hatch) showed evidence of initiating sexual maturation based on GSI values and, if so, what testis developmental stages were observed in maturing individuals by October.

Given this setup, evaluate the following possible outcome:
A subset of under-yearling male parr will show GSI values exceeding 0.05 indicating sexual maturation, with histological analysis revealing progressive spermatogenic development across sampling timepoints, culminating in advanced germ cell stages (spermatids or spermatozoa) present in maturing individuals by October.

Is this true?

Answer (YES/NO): YES